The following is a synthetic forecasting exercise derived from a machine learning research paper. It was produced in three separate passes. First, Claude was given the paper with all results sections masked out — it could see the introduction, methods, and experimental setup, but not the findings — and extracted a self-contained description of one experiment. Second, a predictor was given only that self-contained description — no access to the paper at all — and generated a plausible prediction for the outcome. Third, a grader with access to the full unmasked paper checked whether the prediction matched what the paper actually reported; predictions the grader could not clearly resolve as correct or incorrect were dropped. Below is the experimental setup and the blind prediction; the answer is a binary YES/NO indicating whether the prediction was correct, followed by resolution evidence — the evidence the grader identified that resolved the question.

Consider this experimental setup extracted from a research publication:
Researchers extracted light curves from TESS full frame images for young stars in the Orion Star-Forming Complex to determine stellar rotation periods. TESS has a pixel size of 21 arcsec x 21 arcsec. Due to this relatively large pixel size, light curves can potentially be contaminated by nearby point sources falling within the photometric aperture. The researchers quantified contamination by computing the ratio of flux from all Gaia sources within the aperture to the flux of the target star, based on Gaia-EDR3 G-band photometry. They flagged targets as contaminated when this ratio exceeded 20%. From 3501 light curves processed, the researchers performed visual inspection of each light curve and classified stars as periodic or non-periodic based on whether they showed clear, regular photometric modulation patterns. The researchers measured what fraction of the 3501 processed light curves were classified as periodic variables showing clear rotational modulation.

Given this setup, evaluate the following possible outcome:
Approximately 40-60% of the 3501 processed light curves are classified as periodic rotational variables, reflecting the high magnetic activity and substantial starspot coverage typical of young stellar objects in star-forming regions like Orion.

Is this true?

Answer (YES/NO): NO